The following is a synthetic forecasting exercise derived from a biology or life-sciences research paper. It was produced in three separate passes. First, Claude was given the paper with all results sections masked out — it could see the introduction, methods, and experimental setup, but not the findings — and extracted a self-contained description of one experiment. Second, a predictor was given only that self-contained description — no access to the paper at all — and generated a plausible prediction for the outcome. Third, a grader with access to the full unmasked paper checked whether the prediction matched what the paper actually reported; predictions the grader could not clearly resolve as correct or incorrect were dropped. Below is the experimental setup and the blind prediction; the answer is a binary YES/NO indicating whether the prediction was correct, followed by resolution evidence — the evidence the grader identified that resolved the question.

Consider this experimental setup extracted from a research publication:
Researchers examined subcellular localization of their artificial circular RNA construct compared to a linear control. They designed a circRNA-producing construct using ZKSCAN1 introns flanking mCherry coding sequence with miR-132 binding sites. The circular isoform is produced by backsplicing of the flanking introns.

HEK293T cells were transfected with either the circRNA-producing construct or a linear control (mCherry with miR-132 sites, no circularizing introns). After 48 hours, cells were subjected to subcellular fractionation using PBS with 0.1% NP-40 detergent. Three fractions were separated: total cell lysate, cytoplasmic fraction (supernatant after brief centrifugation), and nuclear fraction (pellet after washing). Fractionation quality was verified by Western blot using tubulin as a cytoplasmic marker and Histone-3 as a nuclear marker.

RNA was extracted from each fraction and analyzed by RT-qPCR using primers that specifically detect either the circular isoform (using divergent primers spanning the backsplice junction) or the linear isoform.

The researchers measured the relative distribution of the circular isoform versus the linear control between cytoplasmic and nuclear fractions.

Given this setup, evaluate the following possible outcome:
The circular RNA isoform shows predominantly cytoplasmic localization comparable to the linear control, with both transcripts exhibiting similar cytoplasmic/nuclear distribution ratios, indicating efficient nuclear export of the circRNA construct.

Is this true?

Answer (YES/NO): NO